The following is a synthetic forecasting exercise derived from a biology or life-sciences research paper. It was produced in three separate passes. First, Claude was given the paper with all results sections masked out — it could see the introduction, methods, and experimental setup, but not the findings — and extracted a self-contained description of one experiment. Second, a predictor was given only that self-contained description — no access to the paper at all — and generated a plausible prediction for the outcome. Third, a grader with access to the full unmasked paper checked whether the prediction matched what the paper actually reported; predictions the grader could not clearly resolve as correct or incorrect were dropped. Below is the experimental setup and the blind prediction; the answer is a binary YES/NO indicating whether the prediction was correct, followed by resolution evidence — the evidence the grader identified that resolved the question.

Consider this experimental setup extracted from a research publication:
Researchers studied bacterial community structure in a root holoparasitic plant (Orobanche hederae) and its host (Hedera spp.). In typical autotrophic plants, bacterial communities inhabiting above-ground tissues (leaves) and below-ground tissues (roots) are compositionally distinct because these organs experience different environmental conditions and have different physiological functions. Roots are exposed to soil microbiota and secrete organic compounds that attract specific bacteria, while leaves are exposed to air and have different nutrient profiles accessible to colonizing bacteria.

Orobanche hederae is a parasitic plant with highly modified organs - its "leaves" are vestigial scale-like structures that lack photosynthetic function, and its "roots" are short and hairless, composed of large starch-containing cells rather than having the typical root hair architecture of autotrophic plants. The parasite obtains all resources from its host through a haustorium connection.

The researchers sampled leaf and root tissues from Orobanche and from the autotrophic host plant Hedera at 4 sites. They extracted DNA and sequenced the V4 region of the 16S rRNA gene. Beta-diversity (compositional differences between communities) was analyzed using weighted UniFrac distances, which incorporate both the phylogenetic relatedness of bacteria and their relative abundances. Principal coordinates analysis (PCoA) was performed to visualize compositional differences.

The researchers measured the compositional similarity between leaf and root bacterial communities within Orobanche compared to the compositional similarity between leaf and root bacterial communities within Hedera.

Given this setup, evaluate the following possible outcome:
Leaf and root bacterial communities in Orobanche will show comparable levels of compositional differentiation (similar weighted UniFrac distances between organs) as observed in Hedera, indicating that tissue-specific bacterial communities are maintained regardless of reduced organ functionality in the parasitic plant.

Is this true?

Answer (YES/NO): NO